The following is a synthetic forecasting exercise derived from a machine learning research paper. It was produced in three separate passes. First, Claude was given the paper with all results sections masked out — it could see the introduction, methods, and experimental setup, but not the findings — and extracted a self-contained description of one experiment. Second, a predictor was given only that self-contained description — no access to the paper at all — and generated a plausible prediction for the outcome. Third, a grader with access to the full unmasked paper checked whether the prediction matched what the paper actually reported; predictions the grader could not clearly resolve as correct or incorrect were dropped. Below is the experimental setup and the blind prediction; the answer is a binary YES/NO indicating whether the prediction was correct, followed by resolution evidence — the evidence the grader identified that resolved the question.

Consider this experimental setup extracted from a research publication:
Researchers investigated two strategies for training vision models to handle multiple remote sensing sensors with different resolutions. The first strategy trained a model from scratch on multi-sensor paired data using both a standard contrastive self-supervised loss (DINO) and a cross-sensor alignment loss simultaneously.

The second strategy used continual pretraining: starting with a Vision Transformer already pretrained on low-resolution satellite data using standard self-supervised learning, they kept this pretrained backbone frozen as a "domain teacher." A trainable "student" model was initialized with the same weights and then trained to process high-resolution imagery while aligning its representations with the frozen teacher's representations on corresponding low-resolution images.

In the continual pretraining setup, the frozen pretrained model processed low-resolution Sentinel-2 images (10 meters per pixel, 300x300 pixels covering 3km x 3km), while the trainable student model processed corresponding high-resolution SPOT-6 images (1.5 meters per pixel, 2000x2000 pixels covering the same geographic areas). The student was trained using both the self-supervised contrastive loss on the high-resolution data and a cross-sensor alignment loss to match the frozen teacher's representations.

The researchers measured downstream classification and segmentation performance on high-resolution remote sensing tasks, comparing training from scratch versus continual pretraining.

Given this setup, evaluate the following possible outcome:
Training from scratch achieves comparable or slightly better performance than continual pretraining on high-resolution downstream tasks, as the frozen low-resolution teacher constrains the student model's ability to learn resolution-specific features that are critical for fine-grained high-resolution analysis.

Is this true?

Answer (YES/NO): NO